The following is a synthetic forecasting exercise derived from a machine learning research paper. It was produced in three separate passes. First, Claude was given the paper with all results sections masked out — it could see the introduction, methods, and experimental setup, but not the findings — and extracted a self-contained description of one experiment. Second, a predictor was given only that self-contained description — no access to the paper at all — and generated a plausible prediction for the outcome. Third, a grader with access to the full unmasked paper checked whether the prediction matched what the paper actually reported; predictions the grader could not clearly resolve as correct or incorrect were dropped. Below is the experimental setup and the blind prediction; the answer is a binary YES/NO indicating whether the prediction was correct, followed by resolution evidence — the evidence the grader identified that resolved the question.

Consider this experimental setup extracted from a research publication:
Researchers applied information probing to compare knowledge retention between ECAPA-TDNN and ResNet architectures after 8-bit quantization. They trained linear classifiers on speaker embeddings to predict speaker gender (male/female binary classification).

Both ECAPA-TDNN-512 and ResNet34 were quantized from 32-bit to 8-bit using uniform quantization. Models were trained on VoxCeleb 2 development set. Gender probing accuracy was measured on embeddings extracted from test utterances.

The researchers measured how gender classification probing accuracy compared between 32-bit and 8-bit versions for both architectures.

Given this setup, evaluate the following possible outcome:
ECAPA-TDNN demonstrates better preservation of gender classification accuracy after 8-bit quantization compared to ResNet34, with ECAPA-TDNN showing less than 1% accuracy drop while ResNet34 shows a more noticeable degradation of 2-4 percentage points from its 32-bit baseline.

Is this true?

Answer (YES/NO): NO